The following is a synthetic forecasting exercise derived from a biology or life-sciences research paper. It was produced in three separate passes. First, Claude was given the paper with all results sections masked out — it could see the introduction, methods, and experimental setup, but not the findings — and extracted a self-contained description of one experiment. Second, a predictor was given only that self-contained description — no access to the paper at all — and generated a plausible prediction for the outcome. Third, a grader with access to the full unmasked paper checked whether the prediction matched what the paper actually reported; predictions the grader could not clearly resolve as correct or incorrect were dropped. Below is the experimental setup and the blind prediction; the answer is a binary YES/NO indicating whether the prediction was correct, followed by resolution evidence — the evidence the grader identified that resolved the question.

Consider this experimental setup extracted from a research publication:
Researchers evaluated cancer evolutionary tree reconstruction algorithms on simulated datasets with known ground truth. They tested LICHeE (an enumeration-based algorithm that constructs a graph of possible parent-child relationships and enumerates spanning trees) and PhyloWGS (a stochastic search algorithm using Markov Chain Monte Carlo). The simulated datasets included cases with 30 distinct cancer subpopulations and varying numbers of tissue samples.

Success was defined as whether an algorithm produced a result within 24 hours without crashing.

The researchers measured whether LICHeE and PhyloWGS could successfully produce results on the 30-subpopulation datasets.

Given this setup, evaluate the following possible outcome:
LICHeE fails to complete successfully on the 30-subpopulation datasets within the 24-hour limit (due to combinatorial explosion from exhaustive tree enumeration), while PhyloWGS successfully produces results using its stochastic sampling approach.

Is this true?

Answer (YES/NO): NO